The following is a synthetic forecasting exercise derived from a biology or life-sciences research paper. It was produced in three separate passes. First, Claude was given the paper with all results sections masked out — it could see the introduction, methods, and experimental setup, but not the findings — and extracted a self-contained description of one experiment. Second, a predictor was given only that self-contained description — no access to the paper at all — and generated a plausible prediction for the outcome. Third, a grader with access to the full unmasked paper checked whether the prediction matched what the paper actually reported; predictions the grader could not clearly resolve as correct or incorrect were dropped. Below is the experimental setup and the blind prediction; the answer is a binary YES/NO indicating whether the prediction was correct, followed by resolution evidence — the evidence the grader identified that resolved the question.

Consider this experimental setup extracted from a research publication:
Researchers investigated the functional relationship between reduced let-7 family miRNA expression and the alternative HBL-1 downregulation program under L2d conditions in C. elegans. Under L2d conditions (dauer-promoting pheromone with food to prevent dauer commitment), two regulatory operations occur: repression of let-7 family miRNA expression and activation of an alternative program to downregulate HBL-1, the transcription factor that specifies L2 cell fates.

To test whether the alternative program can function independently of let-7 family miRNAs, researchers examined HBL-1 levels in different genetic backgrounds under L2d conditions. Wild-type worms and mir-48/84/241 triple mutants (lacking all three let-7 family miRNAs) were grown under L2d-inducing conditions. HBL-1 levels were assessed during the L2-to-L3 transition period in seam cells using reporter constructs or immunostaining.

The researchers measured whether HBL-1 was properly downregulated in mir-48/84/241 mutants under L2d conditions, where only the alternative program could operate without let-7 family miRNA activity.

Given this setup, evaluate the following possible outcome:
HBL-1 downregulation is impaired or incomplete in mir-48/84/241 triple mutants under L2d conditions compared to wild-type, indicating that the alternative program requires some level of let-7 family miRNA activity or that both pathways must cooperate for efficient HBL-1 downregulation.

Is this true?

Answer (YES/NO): YES